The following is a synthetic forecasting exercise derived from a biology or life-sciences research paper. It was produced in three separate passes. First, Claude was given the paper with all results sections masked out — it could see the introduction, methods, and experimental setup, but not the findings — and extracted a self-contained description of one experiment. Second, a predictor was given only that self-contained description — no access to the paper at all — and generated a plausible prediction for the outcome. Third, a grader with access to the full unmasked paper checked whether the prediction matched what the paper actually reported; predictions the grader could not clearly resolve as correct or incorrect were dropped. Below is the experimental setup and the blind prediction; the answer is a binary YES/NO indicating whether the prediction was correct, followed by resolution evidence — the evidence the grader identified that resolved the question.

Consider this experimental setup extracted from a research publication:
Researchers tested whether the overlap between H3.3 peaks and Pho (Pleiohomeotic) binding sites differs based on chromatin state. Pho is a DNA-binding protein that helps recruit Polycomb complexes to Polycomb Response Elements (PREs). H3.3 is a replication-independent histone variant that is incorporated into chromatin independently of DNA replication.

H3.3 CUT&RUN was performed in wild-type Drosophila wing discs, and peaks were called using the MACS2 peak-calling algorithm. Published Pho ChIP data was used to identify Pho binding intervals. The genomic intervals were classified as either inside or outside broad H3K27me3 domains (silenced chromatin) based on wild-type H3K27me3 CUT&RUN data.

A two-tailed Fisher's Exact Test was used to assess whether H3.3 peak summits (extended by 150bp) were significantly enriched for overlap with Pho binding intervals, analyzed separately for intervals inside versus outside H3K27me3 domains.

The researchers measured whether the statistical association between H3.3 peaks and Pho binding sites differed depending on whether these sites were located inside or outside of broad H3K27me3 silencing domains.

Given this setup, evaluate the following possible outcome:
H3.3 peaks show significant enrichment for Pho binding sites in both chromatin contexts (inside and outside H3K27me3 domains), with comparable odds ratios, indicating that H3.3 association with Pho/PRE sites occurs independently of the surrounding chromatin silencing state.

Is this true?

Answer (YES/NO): NO